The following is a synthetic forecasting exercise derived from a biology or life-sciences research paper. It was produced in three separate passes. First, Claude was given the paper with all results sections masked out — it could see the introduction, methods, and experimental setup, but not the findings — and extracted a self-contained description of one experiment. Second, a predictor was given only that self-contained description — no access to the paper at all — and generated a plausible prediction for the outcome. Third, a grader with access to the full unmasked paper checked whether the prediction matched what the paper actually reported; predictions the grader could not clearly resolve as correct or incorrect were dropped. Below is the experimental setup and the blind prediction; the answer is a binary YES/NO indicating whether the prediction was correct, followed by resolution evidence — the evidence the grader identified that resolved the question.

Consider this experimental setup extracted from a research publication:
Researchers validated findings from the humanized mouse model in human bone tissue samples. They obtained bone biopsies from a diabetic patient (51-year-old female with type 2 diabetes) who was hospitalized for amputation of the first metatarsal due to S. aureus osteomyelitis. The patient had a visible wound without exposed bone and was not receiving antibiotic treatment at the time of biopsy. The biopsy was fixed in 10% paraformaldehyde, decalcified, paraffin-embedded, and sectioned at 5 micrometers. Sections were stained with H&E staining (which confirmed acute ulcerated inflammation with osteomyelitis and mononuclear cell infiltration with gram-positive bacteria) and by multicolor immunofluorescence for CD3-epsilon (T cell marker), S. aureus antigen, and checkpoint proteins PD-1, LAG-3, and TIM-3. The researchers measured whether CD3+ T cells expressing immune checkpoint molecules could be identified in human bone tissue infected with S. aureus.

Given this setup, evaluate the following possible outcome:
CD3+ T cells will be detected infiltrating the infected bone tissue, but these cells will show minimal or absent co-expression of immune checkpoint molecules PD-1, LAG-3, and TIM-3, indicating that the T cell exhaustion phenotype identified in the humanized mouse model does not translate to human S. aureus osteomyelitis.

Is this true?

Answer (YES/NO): NO